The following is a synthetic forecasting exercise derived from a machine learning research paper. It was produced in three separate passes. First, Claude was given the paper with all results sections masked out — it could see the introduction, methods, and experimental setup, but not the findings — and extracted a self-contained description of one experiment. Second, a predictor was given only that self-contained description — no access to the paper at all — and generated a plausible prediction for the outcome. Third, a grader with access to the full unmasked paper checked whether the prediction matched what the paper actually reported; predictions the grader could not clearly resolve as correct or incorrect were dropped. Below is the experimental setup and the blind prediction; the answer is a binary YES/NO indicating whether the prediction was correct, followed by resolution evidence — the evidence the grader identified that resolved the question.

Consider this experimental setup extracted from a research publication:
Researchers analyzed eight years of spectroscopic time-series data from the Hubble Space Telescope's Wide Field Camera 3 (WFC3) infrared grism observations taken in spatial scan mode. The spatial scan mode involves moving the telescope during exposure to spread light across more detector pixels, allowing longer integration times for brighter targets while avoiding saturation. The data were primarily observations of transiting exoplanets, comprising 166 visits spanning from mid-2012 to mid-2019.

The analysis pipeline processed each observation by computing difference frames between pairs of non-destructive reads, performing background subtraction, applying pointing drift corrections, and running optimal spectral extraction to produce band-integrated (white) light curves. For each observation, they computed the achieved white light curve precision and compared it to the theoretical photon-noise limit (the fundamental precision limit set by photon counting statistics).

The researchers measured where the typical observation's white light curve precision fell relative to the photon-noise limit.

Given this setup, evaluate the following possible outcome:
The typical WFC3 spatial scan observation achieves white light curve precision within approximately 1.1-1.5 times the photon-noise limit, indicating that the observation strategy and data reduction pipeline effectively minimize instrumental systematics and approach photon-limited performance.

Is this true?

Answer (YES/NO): NO